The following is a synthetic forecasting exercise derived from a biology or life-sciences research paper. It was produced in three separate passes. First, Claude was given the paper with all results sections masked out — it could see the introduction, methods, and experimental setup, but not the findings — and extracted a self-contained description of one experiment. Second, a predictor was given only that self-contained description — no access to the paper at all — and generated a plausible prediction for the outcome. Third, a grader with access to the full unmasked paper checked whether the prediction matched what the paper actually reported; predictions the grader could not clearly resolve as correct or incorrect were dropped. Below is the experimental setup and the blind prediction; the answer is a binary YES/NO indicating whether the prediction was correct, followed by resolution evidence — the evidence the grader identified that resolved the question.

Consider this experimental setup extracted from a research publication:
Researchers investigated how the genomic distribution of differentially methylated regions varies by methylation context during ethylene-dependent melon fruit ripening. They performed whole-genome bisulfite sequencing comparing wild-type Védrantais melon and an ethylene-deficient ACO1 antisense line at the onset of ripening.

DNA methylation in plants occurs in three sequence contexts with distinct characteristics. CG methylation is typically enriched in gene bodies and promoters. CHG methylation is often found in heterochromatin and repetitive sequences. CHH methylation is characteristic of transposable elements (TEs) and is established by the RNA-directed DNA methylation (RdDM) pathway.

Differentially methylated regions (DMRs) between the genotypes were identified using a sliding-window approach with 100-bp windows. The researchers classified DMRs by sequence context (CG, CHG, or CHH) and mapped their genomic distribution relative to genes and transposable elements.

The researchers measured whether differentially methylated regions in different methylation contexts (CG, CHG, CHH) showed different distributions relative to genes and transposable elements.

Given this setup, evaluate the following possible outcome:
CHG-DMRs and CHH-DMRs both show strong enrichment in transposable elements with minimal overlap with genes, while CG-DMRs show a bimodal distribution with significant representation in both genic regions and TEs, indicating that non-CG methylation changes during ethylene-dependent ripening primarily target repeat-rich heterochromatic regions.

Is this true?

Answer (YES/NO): NO